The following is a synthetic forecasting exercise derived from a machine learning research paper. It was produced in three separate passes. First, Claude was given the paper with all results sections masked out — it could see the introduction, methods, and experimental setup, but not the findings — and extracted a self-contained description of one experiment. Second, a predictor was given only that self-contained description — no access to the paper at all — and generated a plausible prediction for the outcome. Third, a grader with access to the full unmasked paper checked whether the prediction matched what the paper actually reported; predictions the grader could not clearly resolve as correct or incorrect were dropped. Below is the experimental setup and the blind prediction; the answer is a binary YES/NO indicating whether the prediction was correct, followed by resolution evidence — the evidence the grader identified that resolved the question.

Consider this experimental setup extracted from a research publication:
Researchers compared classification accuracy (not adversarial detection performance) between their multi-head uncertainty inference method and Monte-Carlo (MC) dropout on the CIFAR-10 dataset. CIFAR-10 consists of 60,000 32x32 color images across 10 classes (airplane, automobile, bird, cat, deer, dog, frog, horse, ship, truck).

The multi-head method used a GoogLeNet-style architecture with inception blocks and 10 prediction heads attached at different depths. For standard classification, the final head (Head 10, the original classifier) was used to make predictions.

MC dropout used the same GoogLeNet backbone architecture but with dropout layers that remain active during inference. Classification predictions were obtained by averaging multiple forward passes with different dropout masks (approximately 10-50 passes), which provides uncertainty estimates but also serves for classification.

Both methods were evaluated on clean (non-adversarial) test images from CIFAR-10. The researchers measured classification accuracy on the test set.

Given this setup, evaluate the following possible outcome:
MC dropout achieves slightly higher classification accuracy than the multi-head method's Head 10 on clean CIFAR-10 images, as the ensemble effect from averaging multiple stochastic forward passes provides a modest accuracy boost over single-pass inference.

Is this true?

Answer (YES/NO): YES